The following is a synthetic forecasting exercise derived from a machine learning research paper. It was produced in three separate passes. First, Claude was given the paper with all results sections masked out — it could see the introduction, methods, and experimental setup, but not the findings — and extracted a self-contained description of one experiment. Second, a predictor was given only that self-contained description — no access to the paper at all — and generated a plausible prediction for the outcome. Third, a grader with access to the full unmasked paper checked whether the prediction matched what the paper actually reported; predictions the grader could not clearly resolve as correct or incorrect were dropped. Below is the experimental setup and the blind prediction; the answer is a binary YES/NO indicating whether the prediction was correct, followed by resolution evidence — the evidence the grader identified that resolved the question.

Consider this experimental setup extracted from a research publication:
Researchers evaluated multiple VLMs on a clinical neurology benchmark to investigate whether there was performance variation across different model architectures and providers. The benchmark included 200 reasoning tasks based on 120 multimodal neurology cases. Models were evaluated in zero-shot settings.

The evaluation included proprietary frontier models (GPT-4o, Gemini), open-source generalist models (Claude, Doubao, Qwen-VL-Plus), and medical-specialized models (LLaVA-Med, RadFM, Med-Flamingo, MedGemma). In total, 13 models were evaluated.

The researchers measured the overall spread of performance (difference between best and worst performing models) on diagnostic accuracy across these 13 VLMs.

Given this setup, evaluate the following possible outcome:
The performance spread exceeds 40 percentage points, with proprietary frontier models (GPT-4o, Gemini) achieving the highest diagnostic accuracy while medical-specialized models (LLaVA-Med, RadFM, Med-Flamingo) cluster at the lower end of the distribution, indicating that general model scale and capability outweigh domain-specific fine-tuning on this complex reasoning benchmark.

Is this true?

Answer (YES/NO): NO